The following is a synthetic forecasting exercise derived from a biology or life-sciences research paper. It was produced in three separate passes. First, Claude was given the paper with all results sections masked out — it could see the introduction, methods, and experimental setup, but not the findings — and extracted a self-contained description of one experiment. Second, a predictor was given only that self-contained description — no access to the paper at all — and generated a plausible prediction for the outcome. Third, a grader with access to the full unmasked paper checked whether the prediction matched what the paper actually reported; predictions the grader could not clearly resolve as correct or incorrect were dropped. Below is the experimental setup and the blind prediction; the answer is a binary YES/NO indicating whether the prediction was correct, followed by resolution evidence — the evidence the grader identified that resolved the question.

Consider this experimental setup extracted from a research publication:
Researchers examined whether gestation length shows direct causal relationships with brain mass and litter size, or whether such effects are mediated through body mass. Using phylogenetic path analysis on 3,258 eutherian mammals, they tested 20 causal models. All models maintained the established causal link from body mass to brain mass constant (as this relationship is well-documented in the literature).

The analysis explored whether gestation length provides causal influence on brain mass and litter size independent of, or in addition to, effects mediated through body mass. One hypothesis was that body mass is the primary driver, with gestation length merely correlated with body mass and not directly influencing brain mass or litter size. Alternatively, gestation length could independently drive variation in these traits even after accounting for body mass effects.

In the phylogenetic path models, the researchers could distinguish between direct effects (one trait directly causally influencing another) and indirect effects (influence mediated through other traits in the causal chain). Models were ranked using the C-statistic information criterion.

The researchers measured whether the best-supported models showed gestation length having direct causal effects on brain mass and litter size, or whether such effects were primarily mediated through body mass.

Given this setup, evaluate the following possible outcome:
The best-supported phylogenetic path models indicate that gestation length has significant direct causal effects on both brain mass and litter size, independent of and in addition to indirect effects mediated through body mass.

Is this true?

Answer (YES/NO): YES